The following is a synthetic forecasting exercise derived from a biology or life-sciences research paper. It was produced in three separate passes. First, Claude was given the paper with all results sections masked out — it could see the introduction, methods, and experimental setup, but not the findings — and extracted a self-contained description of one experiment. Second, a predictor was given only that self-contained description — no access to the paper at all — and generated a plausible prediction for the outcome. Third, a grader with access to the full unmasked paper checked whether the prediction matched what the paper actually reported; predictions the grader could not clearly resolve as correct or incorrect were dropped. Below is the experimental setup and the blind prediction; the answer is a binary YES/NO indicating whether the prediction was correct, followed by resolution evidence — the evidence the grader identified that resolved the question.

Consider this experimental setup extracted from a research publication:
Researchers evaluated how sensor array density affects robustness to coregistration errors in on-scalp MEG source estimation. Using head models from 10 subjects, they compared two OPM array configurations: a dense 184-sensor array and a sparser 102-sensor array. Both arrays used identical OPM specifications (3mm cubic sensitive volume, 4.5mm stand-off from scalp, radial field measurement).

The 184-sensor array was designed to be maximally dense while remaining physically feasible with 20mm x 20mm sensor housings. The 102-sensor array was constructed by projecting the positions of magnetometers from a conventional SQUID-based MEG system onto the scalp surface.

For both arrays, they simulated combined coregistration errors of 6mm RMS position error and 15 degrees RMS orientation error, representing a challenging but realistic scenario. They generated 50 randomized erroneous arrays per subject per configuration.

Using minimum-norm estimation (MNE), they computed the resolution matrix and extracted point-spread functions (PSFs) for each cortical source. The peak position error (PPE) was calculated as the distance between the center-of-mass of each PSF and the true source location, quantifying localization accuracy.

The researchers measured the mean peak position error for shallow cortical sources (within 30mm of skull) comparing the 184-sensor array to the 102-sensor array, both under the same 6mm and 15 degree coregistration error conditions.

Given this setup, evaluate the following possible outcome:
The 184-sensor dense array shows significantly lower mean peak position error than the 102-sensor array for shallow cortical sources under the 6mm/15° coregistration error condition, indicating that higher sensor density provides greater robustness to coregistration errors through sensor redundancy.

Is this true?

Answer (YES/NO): NO